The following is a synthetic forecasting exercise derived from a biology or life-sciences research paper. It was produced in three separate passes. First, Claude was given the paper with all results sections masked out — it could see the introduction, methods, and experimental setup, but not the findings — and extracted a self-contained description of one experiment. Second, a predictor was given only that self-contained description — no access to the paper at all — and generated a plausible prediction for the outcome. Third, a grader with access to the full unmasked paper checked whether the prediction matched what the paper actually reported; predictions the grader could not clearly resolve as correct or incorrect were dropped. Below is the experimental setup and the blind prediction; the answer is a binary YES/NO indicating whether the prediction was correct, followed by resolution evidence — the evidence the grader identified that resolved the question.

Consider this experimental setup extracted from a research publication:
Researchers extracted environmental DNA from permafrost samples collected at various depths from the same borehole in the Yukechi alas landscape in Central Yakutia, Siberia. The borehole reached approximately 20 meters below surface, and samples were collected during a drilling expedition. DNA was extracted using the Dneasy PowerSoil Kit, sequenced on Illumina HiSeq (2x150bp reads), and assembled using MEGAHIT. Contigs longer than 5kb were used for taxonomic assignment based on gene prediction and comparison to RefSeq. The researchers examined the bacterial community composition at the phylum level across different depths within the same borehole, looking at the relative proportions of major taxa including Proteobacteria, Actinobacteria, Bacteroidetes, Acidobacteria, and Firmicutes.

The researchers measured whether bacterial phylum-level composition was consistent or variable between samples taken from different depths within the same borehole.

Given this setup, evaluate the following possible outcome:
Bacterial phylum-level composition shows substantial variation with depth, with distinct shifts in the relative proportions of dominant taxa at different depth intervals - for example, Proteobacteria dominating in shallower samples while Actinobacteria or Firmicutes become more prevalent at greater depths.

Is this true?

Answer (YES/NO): NO